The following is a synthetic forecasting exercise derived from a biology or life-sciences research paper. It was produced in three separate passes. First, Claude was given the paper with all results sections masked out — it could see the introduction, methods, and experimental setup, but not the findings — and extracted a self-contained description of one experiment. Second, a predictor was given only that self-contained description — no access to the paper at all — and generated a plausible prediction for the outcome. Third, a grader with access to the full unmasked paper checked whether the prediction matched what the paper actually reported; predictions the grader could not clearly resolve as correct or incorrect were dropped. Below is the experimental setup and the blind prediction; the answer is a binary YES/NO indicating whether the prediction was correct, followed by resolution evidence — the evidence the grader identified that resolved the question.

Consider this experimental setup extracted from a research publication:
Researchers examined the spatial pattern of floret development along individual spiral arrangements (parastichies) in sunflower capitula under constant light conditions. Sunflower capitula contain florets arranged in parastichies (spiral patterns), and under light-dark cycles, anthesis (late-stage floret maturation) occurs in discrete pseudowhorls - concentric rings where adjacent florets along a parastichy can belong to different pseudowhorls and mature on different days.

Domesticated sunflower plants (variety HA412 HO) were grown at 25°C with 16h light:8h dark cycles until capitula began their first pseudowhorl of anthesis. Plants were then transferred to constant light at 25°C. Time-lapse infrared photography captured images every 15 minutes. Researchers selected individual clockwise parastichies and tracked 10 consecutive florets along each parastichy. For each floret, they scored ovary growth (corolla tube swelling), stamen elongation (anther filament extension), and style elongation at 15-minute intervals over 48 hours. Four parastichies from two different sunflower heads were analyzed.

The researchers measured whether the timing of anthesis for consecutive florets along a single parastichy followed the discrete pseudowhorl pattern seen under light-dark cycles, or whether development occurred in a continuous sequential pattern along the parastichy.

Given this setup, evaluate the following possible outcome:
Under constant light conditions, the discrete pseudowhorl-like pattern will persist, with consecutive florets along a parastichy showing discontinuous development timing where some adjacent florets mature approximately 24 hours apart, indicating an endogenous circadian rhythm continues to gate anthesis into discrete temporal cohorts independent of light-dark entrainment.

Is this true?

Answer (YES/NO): NO